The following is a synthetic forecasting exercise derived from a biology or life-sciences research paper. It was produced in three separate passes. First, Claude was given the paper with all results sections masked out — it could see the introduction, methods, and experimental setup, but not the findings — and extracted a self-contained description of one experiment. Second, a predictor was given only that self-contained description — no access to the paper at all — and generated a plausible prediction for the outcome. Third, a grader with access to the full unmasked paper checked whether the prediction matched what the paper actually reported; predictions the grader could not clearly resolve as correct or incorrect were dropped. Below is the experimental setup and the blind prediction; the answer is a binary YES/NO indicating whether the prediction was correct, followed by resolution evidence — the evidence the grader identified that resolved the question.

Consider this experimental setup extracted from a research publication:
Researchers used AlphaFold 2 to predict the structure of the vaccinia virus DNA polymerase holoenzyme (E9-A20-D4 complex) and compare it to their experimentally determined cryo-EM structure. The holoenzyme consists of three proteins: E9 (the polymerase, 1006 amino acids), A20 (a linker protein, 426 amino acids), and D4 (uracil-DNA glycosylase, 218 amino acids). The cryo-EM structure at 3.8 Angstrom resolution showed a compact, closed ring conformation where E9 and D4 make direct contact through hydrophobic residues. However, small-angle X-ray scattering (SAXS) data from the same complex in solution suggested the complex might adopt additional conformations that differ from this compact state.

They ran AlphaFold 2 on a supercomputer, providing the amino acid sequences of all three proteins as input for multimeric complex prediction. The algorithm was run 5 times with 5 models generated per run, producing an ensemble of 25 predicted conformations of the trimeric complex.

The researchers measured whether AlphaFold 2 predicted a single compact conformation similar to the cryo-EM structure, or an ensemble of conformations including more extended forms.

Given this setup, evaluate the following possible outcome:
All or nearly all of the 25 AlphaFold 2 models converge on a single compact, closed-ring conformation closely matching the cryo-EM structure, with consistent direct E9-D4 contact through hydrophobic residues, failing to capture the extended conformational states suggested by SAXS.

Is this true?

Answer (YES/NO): NO